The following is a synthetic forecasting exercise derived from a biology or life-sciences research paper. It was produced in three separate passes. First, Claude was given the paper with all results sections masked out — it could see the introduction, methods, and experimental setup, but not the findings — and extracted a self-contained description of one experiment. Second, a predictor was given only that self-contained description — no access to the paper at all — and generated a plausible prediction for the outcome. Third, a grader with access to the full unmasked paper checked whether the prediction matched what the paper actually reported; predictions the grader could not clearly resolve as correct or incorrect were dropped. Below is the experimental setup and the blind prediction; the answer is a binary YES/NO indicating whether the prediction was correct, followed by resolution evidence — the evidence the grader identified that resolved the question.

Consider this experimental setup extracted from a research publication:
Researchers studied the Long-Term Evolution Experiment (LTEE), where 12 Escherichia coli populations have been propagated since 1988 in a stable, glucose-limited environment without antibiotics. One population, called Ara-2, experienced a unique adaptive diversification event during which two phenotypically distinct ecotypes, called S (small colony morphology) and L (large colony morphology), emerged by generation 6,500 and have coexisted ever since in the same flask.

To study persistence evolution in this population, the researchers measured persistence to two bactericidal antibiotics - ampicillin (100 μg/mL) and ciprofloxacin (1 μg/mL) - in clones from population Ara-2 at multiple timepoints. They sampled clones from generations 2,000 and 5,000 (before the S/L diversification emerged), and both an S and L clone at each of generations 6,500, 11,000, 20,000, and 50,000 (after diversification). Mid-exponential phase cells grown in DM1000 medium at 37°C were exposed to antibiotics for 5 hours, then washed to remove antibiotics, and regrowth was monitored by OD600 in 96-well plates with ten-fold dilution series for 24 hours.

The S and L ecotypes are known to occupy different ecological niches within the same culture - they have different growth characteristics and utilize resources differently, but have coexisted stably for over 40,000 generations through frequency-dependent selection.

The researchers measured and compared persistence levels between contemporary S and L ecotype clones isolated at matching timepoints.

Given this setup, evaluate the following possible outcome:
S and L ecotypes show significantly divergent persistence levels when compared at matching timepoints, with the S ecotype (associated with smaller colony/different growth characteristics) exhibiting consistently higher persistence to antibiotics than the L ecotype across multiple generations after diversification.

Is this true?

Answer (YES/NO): NO